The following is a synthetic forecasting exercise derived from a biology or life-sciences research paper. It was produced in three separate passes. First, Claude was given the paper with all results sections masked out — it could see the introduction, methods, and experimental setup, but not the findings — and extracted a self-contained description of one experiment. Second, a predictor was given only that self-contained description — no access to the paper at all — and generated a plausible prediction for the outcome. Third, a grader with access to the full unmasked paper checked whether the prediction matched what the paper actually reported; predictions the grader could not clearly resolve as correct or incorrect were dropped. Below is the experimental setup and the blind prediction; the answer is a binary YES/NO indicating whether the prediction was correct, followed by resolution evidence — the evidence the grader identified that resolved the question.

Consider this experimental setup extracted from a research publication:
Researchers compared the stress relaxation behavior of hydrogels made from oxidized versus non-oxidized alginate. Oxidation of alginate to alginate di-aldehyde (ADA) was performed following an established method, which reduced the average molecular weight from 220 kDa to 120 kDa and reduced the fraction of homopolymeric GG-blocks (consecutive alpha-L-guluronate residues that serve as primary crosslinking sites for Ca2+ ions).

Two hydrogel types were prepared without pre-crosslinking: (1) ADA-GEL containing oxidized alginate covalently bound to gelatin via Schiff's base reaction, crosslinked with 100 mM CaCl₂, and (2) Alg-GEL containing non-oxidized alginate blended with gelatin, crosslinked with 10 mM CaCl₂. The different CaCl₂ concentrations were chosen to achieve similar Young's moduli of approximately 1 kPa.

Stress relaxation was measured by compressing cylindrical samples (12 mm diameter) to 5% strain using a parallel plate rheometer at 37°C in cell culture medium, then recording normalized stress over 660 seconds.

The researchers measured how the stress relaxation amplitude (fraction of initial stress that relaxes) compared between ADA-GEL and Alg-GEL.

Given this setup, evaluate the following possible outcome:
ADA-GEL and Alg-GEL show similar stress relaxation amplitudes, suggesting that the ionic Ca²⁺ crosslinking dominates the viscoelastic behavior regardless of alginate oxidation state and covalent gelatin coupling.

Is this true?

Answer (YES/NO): NO